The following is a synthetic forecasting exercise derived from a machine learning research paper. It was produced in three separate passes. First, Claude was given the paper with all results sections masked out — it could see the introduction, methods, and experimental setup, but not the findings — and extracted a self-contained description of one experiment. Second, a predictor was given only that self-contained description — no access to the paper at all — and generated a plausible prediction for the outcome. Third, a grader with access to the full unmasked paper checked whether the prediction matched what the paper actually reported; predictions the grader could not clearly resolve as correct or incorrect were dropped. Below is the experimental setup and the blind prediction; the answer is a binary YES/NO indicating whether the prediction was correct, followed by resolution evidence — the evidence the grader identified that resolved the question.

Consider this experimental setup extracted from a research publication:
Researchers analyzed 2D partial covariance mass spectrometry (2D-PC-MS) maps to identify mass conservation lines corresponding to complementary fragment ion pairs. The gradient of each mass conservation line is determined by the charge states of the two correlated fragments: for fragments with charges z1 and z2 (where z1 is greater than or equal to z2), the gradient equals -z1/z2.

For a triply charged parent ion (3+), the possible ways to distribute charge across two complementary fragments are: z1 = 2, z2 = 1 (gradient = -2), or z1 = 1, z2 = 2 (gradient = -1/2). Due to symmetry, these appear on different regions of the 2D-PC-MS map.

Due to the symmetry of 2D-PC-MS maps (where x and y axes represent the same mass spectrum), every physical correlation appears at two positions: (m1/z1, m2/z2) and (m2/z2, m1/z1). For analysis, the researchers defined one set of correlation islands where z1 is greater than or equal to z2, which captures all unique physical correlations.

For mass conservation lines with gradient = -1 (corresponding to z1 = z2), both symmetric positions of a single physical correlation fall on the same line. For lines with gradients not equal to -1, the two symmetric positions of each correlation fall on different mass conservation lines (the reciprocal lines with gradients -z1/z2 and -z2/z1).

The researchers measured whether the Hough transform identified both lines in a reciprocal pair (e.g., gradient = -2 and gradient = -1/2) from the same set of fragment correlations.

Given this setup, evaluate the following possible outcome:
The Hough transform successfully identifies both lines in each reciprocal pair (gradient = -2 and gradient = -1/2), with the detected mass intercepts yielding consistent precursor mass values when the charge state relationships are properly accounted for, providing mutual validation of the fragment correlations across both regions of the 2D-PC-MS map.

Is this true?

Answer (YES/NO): NO